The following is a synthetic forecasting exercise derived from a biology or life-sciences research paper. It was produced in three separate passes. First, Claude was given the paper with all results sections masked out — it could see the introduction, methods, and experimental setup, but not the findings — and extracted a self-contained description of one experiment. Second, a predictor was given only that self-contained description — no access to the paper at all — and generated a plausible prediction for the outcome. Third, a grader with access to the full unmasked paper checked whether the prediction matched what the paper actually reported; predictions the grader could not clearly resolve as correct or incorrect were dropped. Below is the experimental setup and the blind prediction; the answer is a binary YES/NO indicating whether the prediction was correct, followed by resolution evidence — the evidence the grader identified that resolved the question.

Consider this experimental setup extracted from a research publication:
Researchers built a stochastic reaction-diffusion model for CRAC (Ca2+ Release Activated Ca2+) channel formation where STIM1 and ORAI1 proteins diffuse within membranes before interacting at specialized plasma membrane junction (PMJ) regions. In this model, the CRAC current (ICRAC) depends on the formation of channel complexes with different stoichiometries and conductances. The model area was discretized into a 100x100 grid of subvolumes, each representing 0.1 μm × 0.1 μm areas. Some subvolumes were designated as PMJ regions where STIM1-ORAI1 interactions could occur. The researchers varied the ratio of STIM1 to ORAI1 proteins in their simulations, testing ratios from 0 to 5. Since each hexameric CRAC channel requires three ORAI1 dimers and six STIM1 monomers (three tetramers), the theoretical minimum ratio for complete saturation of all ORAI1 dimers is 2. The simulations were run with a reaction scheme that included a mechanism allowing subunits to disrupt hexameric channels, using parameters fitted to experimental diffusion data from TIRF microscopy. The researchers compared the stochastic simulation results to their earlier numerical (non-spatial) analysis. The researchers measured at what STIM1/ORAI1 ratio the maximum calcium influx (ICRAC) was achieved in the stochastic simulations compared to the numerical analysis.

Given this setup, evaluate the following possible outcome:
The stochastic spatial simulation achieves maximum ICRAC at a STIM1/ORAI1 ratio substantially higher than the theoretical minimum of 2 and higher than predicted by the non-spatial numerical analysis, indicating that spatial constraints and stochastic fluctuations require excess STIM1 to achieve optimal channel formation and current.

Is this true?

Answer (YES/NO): YES